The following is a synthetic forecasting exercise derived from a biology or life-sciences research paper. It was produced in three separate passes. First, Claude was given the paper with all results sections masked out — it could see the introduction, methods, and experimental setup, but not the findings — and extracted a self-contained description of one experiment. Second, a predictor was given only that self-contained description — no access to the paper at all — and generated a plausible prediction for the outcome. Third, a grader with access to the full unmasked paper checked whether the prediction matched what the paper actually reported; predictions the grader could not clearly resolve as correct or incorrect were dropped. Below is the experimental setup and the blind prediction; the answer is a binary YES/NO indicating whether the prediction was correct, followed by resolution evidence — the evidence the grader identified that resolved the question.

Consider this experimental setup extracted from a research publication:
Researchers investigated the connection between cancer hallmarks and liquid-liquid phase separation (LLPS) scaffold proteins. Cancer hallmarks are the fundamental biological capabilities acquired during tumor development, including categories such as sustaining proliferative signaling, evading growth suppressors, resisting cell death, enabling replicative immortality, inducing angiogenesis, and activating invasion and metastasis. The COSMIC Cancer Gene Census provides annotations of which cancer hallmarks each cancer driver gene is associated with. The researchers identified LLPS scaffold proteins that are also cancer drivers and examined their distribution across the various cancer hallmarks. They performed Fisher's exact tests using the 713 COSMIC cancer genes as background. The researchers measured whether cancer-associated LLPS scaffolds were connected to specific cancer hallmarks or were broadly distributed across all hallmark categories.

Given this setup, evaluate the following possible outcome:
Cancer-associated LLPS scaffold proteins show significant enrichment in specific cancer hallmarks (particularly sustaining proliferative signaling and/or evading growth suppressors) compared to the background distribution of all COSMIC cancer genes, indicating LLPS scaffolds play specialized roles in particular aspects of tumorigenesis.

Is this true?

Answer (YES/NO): NO